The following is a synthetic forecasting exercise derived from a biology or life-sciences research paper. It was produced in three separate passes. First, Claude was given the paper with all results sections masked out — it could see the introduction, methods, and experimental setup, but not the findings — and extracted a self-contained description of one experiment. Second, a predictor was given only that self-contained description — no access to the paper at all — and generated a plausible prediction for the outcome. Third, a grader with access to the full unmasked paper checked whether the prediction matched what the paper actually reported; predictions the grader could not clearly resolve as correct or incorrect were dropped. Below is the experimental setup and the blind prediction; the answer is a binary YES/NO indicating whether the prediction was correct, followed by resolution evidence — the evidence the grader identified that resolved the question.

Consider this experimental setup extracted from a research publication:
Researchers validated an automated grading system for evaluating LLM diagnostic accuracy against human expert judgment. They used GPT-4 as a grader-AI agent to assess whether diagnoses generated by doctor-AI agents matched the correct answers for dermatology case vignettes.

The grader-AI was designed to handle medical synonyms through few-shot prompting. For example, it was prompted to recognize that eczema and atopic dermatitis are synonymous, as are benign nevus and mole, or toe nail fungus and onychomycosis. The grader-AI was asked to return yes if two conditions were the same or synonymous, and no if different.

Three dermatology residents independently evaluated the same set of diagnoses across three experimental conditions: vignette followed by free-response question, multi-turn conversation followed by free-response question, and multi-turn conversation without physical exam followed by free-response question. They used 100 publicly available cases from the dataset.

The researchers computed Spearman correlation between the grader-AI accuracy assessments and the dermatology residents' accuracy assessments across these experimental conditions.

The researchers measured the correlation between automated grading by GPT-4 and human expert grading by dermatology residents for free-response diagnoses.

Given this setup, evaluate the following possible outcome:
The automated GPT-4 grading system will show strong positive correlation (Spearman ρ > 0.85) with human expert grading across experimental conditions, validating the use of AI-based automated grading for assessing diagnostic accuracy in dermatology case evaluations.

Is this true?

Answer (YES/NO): YES